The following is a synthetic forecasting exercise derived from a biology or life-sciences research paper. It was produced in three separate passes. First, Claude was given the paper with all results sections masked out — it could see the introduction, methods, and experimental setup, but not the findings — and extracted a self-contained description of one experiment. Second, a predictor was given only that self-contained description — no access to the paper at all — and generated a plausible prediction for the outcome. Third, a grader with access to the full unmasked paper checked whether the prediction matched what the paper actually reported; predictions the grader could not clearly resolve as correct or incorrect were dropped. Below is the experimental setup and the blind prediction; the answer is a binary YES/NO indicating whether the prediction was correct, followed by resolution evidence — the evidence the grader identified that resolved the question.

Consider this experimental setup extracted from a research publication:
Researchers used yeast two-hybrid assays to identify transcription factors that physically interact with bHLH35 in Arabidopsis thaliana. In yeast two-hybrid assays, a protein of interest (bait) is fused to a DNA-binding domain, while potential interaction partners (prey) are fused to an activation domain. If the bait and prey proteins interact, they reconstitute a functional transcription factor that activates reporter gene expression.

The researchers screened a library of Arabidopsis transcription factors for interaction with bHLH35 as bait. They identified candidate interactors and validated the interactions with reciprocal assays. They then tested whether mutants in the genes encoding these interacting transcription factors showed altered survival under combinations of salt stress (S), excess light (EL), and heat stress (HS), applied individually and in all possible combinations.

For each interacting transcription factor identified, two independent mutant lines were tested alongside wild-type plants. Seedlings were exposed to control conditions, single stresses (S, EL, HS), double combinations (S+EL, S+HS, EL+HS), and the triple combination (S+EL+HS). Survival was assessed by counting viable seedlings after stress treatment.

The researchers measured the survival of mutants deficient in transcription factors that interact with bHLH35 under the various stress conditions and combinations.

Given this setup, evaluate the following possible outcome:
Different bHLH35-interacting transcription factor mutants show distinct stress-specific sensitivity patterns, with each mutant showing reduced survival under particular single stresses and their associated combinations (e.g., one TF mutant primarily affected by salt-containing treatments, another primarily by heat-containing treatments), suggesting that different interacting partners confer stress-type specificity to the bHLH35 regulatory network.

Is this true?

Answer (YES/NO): NO